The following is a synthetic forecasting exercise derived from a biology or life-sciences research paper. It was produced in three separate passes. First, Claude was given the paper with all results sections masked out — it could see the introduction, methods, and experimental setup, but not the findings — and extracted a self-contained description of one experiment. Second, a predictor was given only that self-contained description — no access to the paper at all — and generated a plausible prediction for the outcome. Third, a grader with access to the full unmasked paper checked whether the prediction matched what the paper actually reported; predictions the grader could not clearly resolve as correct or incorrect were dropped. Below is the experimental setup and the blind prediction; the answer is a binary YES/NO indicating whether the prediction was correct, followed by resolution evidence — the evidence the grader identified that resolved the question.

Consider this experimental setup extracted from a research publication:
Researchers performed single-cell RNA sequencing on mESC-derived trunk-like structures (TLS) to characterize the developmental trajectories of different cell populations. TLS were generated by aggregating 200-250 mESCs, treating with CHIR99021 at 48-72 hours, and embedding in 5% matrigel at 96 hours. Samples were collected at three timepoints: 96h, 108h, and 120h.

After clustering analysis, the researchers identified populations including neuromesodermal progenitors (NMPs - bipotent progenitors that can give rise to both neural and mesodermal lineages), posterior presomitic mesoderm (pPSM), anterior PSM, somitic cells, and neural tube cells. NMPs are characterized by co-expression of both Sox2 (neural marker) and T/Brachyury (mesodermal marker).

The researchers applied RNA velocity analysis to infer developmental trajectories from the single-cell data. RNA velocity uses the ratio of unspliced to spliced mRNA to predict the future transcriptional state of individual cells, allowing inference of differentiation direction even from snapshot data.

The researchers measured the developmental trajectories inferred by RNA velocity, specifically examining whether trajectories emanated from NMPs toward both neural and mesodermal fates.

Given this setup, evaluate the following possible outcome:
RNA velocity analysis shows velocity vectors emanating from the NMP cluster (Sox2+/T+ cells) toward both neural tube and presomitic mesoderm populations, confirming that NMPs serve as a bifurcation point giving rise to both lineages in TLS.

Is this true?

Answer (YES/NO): YES